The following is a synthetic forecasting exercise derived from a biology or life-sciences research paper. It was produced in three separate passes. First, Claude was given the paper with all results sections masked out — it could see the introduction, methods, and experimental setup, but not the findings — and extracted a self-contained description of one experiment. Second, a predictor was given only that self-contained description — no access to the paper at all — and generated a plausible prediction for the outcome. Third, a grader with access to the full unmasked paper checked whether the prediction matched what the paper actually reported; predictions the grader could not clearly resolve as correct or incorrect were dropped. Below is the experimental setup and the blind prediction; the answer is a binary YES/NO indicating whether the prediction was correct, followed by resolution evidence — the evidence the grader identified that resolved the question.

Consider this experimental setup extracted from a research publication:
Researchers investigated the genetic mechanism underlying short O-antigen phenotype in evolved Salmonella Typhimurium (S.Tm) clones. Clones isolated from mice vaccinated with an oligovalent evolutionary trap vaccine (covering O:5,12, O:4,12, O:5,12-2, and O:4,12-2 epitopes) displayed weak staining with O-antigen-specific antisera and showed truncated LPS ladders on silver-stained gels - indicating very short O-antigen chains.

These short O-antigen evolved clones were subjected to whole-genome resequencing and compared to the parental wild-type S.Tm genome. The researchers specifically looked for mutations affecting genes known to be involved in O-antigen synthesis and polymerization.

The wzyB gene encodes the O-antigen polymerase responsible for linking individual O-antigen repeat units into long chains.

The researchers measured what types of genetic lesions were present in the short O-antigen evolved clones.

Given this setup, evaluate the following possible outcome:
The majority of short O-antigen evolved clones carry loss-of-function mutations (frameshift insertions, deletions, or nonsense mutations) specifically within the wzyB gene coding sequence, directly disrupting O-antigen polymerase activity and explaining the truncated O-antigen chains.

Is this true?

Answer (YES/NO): NO